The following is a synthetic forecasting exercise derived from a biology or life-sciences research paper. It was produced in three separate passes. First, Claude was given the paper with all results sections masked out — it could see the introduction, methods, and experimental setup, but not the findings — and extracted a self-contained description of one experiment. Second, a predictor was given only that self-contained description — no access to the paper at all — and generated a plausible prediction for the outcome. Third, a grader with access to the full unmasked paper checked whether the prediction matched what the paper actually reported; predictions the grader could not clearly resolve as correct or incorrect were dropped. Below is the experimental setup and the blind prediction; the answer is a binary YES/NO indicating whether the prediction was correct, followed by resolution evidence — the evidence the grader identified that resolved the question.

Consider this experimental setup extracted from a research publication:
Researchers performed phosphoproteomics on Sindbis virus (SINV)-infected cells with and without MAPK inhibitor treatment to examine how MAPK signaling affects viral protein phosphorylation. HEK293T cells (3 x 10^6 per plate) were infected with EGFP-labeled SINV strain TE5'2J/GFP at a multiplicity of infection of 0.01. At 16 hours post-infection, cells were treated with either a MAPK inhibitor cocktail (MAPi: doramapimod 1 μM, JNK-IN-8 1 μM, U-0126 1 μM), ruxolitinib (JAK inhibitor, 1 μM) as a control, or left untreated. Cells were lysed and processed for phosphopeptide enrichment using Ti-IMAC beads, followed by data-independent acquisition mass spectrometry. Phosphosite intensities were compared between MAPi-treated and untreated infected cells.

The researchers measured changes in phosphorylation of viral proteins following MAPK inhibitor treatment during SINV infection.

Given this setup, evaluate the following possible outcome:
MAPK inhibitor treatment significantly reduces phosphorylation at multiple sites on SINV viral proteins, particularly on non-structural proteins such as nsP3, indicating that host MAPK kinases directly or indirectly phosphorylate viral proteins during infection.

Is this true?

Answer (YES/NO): NO